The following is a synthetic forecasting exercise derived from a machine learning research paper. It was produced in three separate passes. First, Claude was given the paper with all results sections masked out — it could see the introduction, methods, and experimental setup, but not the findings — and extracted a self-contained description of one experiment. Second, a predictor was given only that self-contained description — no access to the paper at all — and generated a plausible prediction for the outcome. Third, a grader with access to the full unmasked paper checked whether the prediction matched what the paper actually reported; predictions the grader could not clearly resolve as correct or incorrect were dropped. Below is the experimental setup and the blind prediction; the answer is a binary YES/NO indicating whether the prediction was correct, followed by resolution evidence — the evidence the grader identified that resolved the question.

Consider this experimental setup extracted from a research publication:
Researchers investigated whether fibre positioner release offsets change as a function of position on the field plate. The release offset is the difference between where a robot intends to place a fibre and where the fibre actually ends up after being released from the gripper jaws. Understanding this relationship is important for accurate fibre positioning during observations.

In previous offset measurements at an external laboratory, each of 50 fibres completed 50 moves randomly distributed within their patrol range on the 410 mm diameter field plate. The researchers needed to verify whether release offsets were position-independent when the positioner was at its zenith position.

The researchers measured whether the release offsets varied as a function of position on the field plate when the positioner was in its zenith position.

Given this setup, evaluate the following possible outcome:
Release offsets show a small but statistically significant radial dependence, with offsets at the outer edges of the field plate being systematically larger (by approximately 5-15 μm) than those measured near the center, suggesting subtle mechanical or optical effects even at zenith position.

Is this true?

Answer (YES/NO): NO